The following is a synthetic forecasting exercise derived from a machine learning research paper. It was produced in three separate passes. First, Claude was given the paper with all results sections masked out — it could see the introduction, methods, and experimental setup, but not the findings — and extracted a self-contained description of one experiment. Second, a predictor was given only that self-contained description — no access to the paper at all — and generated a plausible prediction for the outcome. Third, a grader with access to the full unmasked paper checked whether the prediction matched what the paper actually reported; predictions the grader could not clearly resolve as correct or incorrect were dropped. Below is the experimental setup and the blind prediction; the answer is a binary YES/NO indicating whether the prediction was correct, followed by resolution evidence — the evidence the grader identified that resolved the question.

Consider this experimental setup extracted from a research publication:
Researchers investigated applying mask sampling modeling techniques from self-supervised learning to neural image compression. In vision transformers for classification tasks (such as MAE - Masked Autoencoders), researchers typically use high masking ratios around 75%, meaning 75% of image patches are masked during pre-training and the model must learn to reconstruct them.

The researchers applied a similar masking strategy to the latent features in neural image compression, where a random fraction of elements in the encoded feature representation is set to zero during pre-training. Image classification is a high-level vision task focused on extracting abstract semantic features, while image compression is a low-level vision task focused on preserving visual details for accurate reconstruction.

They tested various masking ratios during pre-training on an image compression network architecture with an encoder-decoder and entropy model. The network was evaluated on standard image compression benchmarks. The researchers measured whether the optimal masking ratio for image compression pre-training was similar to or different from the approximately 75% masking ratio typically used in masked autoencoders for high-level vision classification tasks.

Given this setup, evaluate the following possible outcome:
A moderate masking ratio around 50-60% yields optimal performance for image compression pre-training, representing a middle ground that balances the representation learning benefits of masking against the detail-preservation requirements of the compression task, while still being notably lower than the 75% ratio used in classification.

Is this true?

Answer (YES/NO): YES